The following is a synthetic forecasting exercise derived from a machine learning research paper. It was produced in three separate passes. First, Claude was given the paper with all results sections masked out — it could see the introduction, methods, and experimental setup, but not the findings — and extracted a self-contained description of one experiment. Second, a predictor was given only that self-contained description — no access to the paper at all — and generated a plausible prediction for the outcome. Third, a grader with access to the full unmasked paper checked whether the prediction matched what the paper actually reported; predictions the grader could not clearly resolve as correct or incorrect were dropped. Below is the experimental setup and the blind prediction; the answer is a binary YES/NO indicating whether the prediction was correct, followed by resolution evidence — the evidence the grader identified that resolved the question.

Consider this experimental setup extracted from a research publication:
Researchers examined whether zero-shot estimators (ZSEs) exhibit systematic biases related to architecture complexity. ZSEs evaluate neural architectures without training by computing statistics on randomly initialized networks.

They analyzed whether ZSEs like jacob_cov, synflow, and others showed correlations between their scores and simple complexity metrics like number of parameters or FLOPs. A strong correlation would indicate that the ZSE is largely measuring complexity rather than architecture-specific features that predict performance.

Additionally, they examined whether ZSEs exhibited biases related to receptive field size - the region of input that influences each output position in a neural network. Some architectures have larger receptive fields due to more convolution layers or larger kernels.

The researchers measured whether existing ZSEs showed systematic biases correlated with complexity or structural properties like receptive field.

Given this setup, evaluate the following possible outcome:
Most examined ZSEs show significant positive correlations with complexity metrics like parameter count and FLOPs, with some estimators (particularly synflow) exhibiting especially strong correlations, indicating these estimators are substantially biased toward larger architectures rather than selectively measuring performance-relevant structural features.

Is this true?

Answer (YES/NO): NO